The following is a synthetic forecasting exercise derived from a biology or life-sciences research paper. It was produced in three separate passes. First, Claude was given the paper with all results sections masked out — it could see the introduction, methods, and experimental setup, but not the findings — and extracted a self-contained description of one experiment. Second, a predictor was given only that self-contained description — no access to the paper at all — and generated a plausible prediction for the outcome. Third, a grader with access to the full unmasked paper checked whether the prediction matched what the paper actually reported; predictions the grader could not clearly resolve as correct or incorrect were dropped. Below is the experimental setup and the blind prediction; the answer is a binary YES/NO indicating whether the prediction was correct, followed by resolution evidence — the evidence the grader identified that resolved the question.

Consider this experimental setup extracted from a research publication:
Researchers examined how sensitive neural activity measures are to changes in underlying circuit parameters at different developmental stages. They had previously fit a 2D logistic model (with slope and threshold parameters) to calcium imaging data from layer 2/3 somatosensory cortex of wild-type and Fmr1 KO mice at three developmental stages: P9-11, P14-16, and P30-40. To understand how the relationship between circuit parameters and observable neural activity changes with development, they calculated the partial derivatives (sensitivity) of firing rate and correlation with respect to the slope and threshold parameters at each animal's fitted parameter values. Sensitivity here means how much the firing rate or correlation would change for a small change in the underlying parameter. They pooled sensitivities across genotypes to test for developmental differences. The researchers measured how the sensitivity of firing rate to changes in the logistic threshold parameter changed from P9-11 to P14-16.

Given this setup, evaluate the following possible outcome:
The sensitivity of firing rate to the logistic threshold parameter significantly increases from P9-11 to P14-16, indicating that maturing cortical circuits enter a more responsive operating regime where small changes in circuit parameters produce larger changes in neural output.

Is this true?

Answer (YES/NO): NO